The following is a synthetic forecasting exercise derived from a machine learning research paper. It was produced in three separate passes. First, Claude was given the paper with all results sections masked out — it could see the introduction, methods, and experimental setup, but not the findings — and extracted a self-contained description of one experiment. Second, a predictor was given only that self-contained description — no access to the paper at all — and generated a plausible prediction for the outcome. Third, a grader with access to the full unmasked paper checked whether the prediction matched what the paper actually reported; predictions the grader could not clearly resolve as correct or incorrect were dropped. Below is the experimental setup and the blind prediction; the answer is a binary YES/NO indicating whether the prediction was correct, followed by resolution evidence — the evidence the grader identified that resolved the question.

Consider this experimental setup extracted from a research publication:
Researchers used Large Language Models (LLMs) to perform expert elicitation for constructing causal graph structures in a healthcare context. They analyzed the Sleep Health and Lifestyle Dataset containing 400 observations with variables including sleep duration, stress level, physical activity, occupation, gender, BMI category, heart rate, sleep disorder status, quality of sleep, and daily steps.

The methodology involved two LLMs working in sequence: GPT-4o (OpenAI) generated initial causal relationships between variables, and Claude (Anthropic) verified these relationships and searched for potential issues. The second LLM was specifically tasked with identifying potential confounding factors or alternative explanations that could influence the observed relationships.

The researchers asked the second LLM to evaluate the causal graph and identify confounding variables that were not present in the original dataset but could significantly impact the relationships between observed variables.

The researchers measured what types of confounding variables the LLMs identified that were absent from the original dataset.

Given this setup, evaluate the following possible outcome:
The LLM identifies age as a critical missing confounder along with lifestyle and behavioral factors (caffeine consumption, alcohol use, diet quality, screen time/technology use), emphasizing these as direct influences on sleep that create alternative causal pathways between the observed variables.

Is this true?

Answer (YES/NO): NO